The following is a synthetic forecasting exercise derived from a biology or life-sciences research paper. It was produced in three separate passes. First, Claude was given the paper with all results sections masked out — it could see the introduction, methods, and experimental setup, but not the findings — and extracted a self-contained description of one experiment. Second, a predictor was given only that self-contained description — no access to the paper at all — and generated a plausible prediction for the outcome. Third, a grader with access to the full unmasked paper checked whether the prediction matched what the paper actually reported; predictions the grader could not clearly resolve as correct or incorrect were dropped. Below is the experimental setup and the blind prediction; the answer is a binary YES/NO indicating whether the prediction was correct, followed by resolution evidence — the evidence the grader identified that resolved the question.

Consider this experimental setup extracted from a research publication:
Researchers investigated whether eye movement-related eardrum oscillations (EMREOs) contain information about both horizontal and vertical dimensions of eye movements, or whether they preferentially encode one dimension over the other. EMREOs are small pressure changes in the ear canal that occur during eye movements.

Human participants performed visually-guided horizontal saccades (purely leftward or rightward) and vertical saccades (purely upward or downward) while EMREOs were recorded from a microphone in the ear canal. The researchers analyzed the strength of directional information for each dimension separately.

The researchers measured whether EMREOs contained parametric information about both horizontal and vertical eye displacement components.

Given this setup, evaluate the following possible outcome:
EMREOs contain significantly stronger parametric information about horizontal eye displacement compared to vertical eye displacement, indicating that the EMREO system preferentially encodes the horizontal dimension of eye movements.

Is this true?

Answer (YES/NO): YES